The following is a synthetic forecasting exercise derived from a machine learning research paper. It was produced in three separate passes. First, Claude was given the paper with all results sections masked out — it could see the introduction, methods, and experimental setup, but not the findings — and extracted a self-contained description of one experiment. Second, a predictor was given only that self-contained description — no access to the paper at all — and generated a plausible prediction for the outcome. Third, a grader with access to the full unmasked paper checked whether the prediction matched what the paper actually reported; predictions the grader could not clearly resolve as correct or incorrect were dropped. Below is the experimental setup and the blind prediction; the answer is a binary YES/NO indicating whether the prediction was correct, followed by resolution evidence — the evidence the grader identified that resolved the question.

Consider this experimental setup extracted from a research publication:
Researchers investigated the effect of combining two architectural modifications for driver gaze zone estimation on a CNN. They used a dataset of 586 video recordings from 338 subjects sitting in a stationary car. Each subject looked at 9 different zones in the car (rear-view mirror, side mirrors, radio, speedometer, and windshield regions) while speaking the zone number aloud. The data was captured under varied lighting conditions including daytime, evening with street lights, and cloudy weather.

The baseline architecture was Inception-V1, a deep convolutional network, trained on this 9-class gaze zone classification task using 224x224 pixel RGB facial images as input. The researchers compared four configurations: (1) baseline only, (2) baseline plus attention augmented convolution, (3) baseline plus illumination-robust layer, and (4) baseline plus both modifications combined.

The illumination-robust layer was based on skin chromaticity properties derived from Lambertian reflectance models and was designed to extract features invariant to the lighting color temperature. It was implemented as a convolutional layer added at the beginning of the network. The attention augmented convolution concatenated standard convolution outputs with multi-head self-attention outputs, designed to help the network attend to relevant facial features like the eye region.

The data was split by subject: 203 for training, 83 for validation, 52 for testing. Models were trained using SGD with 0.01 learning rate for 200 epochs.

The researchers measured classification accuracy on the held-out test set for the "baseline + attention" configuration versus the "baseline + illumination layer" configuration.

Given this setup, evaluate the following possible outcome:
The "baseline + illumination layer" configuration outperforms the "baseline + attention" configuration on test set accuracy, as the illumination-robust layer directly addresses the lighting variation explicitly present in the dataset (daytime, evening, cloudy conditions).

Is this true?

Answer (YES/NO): YES